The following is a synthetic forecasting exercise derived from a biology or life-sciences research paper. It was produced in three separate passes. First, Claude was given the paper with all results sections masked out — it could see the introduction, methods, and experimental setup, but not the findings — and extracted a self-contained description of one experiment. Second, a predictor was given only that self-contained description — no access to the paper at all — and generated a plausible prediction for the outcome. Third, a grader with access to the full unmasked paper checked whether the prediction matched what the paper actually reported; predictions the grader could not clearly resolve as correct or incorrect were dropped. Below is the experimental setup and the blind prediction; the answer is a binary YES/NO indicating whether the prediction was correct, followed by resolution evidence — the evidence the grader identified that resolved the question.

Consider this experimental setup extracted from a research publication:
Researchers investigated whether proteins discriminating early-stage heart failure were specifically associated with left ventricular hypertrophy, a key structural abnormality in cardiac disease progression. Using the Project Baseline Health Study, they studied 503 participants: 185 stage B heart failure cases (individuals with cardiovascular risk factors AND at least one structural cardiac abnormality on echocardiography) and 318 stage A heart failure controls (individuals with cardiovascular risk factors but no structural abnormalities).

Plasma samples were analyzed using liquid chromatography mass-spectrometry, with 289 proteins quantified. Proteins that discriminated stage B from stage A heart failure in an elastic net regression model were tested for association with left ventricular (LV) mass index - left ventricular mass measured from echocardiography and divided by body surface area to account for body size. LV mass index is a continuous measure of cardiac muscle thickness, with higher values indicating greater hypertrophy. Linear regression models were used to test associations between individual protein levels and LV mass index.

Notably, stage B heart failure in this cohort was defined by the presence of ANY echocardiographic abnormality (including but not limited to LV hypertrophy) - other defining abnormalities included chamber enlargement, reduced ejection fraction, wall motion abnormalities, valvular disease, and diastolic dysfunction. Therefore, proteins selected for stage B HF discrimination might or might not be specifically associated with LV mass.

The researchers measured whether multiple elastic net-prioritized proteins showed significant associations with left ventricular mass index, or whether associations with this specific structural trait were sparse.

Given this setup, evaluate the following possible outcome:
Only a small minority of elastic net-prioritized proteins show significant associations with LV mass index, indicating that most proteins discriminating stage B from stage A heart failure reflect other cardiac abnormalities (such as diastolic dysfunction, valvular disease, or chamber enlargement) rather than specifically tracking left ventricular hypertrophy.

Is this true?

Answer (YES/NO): NO